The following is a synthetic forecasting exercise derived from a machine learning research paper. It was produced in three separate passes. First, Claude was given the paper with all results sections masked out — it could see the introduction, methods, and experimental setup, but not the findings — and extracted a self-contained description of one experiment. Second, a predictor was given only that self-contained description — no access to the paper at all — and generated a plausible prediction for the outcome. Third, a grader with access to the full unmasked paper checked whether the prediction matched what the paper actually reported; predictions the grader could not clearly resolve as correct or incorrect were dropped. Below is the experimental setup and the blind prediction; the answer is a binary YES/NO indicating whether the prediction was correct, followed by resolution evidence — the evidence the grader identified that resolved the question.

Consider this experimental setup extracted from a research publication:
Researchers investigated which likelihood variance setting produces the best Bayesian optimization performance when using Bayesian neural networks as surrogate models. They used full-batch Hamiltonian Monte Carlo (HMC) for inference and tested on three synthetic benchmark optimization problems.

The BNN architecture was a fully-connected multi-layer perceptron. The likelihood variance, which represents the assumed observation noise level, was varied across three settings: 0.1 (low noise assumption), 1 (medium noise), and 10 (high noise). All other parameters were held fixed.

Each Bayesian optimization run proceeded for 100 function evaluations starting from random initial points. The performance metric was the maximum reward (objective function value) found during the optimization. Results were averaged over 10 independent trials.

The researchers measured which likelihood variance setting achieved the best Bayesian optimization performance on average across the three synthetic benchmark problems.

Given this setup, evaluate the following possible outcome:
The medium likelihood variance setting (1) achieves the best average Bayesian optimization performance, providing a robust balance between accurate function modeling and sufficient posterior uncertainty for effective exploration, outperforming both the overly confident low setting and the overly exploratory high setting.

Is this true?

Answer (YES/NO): NO